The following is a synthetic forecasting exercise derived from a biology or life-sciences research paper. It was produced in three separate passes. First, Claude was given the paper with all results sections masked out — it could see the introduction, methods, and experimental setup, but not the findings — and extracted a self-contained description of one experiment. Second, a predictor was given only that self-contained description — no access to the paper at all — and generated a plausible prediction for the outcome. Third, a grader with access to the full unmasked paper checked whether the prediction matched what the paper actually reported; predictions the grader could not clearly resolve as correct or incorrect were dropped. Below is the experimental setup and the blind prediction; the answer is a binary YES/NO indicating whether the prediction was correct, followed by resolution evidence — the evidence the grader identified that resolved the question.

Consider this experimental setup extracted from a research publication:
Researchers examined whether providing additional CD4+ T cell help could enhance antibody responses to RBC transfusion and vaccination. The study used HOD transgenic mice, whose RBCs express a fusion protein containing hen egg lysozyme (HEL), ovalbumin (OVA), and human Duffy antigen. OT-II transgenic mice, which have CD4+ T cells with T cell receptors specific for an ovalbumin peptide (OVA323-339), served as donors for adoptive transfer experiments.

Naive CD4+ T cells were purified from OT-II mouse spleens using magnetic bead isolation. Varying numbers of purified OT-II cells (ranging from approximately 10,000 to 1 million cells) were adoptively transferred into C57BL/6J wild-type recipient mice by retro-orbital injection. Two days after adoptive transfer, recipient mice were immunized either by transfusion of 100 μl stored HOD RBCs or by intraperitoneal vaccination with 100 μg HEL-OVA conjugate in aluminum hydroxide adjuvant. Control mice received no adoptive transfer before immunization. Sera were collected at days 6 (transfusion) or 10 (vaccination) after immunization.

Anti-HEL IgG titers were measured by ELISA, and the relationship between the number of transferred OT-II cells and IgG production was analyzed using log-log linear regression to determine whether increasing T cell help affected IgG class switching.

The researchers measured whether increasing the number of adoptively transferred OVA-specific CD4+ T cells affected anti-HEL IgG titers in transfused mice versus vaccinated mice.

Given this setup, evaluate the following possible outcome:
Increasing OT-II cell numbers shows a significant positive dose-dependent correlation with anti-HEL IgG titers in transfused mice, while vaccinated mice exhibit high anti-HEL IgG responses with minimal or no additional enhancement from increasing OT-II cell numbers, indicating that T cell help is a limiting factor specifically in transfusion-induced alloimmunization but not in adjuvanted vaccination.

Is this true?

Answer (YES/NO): YES